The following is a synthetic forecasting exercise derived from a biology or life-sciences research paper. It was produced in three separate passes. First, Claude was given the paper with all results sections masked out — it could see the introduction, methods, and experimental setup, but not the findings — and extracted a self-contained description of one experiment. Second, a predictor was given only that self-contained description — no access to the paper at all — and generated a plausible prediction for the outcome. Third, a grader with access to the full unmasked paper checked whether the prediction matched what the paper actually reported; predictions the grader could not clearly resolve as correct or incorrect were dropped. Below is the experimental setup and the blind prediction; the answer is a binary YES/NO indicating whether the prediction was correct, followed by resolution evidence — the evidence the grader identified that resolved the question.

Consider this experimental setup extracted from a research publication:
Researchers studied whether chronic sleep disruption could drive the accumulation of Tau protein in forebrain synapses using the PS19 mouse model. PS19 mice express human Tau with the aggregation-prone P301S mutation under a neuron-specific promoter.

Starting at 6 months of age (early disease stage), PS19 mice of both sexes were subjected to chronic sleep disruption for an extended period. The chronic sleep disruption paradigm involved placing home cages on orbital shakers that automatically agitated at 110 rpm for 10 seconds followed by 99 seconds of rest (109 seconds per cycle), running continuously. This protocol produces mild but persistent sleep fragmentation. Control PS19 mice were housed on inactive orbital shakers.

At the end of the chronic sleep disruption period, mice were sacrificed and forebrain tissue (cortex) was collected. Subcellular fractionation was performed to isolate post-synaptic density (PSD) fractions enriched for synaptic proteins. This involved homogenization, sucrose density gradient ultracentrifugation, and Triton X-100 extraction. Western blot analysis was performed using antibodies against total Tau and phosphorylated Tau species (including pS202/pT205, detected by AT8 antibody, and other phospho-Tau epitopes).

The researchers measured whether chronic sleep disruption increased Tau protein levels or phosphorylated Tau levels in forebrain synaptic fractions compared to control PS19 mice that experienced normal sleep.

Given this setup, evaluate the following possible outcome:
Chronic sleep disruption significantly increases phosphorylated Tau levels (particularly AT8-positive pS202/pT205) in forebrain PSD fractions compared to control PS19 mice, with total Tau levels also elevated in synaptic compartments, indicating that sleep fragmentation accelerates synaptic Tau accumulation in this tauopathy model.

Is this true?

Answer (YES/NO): NO